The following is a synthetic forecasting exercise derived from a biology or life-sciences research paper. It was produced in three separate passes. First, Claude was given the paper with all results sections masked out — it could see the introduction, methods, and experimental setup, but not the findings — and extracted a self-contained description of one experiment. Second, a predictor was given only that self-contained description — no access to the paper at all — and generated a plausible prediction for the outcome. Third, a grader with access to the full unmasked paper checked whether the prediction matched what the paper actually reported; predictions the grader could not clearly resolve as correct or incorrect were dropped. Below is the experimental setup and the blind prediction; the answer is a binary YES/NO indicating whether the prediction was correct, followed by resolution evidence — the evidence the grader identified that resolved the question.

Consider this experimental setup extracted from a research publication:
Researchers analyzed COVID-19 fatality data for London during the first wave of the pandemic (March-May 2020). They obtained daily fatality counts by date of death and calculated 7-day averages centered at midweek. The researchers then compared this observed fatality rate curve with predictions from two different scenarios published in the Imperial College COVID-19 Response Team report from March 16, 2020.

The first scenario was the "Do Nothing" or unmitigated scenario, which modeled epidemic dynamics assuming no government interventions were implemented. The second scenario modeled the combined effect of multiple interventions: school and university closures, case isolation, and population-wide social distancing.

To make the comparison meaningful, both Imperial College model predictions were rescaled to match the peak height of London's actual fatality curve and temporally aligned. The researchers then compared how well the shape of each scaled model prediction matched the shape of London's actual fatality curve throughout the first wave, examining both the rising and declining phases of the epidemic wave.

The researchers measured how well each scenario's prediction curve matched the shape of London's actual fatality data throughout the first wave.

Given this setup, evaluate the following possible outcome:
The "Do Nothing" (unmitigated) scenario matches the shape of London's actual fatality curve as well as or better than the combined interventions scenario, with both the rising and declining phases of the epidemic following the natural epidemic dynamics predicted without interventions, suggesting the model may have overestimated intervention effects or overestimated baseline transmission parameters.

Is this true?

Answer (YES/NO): YES